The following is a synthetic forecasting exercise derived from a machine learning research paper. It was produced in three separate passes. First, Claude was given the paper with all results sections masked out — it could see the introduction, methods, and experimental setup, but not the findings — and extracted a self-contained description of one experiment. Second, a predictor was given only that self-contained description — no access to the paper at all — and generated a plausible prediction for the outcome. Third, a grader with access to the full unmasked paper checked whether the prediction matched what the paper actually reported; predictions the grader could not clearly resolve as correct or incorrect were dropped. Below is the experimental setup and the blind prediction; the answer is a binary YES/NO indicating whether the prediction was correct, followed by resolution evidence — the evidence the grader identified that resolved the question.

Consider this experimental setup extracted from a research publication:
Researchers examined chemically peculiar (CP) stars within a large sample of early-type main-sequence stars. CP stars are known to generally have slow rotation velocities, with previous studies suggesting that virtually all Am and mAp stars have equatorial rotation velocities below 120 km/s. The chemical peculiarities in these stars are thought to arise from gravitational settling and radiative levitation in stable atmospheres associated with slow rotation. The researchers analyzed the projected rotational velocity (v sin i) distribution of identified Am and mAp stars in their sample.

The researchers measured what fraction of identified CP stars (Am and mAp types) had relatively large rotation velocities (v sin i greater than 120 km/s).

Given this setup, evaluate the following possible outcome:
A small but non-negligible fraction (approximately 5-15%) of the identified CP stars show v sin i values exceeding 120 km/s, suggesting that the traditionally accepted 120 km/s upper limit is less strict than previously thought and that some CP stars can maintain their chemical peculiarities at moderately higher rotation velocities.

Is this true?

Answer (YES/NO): NO